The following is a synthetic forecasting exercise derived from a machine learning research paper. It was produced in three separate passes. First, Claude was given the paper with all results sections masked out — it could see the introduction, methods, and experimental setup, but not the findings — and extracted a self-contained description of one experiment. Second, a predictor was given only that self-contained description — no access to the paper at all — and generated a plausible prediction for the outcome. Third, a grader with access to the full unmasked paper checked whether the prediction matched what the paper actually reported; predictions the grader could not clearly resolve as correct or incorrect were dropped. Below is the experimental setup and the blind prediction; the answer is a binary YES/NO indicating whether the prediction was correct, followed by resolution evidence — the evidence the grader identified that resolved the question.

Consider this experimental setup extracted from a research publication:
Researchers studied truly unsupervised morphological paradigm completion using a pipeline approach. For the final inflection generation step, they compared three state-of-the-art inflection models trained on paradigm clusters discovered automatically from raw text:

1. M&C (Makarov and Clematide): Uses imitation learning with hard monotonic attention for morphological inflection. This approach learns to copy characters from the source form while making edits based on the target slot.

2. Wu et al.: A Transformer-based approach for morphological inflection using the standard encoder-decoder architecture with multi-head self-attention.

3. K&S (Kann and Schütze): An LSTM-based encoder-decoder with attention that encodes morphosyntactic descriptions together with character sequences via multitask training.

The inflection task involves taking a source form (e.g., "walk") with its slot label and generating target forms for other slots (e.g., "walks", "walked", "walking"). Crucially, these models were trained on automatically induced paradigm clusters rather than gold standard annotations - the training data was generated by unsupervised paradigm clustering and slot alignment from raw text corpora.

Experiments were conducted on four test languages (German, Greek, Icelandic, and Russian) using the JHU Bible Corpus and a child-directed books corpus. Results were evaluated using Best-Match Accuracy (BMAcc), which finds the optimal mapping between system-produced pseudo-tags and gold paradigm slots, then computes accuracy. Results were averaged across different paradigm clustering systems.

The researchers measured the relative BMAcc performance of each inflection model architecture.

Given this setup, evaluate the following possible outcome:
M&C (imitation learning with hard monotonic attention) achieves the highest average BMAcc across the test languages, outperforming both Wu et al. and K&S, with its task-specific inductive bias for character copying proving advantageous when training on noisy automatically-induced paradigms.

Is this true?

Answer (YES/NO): NO